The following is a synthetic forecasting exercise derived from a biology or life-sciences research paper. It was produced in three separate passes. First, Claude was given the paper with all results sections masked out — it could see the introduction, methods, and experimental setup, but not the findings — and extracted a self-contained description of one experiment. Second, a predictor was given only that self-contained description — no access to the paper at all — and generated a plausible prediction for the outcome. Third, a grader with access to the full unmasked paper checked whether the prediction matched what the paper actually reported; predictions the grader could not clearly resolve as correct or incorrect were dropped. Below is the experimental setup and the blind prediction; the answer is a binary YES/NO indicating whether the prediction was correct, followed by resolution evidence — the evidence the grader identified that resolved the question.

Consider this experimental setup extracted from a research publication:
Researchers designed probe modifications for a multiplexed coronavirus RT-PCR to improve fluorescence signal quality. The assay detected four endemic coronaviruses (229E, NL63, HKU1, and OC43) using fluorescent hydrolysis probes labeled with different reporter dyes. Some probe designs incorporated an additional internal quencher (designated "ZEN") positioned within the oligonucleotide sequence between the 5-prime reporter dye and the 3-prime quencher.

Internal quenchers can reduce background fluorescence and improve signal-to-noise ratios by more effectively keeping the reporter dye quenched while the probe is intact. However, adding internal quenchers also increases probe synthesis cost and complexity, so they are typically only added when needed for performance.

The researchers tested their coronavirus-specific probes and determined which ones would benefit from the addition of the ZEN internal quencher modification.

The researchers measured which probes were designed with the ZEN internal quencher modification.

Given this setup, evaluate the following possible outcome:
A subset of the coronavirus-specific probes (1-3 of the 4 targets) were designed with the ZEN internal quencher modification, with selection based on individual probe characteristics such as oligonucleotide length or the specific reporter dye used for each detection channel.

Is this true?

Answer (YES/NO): YES